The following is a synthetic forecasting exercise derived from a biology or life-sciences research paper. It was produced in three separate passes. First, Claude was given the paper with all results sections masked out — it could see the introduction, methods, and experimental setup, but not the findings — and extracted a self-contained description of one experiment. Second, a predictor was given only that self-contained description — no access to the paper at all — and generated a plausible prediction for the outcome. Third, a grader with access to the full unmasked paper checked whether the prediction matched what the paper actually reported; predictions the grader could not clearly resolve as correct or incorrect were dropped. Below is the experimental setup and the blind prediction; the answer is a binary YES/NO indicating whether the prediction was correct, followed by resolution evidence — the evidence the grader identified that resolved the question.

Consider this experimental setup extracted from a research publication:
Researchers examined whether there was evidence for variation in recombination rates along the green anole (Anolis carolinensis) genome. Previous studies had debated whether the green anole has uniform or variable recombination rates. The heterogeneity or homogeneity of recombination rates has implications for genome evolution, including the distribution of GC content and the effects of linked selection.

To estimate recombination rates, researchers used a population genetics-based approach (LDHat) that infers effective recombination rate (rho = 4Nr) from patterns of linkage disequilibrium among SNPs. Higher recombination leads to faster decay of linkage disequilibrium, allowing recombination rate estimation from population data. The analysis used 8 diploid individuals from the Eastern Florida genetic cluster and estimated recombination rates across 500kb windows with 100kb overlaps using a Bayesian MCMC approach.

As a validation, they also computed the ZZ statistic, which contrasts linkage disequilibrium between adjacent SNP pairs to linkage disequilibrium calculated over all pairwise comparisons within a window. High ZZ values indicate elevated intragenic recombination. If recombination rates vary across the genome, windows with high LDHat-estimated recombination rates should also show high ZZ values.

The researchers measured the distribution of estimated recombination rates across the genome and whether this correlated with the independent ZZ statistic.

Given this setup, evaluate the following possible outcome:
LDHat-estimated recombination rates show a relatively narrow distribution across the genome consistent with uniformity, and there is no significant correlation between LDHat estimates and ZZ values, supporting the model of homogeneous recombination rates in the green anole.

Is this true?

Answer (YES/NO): NO